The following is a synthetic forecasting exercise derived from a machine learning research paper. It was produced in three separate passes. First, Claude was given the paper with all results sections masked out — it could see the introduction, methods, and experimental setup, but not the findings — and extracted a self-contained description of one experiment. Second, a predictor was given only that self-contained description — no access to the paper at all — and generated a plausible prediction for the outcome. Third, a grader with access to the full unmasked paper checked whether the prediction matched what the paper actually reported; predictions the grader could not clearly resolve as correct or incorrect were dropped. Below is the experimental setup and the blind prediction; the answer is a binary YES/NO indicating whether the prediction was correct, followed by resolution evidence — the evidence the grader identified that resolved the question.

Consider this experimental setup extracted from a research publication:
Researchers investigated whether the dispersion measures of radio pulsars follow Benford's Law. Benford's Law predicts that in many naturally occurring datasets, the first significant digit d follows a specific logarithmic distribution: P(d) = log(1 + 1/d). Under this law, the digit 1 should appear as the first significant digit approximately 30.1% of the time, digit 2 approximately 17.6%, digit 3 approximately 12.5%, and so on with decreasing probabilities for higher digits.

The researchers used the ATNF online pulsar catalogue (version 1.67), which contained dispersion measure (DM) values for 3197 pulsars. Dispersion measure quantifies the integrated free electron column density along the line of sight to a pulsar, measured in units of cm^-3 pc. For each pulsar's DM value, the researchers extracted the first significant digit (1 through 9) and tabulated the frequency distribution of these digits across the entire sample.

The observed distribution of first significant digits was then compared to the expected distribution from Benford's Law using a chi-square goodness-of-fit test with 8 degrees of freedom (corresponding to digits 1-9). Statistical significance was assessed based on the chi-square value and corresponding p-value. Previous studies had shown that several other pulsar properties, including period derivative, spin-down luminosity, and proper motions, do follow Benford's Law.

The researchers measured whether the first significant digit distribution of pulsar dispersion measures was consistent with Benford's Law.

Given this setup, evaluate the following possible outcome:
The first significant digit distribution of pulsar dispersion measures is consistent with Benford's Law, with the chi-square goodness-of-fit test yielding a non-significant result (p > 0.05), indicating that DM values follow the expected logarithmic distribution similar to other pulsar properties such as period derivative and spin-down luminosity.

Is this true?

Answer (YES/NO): NO